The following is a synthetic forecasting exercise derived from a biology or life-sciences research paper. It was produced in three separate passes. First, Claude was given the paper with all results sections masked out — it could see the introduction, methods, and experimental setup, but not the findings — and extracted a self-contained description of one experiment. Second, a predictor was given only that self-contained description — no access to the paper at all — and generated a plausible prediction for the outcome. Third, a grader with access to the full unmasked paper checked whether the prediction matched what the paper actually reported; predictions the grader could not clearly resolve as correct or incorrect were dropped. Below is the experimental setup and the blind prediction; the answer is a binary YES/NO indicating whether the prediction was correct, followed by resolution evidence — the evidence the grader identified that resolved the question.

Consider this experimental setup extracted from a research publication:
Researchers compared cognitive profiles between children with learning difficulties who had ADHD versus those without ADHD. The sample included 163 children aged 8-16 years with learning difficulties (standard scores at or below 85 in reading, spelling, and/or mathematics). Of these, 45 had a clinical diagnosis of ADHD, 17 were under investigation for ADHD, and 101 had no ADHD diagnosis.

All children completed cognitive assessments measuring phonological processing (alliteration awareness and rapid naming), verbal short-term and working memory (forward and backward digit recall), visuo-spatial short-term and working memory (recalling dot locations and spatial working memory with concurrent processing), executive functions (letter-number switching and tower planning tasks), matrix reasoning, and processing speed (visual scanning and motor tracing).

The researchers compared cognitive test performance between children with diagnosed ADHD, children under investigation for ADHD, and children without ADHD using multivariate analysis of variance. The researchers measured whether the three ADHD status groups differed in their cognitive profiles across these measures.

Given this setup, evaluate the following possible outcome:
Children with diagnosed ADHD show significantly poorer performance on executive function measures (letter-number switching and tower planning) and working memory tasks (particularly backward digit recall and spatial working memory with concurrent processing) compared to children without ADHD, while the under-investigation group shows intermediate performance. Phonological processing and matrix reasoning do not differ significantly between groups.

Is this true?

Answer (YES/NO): NO